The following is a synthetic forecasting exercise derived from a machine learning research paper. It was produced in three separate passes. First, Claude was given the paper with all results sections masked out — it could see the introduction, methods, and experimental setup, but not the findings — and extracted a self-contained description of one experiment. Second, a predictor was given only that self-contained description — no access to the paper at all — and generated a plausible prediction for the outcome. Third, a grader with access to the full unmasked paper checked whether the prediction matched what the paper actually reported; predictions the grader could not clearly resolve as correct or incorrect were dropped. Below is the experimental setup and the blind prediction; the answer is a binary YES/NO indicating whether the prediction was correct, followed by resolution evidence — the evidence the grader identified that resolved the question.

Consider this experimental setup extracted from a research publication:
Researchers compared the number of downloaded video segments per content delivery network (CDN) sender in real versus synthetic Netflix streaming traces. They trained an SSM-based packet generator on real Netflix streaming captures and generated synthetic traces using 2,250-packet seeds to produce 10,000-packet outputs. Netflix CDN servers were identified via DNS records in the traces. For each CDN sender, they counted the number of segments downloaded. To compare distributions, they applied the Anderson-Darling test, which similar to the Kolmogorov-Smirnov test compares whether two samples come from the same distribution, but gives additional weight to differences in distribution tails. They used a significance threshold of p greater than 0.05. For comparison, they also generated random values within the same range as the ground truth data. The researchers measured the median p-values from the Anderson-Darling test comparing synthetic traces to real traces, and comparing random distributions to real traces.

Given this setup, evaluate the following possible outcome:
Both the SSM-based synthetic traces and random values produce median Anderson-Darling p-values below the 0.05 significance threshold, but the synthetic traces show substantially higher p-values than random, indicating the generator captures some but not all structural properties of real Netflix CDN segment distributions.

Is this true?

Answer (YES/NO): NO